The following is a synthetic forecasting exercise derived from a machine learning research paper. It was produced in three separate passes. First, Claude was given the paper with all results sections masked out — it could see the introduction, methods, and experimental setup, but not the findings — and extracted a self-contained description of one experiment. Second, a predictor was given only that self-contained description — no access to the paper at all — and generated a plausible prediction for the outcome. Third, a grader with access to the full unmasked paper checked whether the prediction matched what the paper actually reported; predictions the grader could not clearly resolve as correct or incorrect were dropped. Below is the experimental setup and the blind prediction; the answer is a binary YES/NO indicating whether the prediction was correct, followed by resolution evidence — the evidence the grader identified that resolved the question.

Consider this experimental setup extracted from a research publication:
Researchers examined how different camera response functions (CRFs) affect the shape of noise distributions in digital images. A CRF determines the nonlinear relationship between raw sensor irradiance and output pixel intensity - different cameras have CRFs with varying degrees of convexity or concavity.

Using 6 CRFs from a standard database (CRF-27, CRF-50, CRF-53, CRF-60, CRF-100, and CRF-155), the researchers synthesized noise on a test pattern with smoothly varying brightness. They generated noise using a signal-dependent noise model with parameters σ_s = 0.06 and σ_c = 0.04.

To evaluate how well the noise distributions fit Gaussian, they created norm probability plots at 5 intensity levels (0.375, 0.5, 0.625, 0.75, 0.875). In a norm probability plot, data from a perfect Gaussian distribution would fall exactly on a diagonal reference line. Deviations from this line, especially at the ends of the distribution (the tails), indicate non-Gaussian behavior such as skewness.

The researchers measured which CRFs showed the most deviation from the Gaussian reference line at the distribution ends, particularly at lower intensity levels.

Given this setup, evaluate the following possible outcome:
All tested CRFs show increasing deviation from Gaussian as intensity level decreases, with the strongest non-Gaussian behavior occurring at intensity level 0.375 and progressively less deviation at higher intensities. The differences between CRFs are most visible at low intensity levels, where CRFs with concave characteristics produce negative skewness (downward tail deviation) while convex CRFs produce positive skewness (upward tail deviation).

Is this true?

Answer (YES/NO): NO